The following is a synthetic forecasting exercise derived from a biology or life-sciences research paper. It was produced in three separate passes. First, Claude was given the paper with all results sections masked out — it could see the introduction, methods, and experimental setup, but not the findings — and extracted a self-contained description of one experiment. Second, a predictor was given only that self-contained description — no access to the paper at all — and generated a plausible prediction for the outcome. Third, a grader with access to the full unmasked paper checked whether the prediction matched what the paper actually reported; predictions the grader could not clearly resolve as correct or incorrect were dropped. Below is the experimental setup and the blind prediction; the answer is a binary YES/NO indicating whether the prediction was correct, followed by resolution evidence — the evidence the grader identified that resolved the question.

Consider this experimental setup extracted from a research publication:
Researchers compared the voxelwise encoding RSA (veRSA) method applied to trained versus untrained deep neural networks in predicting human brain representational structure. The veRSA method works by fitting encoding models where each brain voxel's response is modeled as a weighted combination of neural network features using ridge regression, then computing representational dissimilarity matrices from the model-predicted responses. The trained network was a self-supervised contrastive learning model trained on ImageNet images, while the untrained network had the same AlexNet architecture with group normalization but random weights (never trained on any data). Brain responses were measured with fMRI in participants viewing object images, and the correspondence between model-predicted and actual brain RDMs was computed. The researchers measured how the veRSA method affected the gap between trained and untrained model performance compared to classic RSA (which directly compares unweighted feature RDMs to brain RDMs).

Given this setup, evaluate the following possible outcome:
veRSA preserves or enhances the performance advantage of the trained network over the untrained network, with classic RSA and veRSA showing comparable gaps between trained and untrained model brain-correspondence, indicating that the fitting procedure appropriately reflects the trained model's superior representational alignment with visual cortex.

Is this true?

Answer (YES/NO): NO